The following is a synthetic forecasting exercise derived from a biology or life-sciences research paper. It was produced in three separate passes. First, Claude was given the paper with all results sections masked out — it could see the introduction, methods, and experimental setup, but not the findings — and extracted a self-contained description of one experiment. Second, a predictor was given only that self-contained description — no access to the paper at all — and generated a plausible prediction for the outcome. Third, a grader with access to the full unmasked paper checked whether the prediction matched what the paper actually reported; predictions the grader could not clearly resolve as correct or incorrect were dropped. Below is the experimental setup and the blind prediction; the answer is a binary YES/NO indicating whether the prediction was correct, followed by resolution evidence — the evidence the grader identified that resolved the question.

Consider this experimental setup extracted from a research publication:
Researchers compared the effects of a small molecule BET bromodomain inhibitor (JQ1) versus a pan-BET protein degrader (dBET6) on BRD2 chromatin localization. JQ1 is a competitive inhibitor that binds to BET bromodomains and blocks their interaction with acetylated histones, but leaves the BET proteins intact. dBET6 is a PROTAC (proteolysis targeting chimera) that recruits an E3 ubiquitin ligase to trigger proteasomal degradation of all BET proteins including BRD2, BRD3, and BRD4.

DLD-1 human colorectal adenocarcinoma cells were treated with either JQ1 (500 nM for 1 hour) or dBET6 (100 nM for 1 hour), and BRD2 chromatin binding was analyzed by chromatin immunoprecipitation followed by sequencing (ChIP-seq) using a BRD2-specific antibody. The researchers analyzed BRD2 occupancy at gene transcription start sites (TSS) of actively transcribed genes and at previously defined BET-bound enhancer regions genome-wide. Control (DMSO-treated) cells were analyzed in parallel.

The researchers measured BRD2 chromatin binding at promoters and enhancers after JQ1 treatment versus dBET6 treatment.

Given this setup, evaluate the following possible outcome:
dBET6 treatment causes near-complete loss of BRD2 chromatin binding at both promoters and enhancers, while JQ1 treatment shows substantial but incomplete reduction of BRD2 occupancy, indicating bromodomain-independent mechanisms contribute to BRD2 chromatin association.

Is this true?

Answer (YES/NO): NO